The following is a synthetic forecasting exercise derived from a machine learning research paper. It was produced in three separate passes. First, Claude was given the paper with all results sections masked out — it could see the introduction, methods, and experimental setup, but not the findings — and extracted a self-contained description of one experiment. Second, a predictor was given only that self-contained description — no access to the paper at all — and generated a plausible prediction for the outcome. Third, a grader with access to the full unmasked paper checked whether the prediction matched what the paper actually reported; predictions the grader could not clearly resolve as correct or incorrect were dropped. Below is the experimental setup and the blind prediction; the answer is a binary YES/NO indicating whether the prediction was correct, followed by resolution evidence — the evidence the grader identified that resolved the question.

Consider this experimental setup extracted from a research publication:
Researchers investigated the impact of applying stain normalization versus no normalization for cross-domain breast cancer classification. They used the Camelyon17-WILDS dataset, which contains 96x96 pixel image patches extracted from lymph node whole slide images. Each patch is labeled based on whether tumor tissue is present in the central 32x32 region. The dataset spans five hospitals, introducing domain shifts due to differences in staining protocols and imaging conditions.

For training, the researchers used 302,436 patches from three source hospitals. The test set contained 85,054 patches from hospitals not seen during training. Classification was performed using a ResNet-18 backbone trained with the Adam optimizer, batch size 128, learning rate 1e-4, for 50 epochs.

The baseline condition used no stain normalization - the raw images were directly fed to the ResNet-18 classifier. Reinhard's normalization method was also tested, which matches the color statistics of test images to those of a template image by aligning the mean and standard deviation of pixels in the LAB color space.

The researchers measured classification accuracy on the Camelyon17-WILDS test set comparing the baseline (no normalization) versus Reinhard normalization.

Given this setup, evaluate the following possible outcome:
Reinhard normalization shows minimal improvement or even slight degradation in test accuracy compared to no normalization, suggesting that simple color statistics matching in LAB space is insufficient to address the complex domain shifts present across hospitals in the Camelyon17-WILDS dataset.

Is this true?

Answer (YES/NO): NO